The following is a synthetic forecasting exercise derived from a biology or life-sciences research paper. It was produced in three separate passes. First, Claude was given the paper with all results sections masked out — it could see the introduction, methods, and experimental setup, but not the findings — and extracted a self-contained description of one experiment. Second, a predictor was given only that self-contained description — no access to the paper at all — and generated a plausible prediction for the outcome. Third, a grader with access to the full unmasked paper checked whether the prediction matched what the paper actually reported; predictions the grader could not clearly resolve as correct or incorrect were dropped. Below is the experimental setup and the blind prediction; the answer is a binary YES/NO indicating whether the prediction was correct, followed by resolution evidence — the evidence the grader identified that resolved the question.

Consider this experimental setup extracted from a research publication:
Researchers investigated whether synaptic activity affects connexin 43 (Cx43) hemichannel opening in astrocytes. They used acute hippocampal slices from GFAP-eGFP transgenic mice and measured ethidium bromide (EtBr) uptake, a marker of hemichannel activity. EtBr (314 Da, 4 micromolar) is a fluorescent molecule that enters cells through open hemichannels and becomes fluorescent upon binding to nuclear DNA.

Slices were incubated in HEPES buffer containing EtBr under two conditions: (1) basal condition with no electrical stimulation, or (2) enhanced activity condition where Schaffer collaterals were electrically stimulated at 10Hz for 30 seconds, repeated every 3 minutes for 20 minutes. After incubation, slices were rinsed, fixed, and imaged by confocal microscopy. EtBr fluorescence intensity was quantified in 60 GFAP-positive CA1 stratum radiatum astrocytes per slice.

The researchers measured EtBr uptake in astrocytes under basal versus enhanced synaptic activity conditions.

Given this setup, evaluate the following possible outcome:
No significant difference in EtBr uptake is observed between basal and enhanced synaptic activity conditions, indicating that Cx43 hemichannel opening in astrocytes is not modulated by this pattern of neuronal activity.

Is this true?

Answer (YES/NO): NO